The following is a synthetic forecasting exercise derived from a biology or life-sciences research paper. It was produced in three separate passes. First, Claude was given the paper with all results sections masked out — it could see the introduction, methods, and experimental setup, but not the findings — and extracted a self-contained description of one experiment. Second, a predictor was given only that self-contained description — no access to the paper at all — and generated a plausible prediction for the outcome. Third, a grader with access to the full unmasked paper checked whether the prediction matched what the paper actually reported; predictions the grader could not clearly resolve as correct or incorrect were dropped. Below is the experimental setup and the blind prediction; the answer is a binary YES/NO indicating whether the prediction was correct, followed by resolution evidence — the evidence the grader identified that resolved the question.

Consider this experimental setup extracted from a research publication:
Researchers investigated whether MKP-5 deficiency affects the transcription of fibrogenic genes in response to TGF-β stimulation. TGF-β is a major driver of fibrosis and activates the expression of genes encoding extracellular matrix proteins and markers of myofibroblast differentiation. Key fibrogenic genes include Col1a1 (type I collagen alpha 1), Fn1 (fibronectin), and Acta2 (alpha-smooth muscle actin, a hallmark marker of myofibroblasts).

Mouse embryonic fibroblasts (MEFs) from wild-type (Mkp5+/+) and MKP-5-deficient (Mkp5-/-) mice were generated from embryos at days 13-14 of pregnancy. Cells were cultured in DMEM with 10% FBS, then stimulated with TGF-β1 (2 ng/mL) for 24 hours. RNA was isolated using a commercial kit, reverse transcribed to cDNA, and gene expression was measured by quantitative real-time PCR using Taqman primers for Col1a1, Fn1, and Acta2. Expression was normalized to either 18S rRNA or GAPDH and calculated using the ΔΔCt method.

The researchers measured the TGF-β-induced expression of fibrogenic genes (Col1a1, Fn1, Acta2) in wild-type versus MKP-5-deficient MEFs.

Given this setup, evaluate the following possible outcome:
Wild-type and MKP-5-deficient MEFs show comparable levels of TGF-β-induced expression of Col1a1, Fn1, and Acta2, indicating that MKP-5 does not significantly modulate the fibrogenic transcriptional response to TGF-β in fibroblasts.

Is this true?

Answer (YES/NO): NO